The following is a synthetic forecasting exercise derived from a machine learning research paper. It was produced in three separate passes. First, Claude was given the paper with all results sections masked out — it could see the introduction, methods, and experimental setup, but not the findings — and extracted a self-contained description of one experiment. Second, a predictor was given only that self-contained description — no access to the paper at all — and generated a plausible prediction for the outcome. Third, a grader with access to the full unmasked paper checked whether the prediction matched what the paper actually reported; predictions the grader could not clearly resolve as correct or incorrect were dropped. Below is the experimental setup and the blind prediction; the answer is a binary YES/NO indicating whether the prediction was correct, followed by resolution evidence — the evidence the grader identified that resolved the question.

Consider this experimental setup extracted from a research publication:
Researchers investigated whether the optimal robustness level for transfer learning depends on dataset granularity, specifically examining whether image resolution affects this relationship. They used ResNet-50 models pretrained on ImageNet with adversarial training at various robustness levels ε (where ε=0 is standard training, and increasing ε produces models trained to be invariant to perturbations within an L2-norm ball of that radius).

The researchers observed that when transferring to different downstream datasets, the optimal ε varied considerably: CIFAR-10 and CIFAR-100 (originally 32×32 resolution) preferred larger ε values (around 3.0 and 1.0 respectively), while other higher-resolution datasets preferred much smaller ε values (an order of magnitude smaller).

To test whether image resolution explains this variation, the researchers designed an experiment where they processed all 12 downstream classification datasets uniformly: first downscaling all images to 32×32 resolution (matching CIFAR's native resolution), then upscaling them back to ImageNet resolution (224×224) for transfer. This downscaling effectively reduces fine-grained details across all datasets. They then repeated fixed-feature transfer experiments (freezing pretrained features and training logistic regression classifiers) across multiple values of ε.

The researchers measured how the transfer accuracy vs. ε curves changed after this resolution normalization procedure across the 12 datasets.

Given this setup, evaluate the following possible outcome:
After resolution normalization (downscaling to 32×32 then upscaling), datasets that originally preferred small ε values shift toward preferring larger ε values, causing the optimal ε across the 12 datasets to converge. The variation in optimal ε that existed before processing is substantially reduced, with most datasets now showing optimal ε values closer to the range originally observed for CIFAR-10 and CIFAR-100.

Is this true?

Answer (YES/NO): YES